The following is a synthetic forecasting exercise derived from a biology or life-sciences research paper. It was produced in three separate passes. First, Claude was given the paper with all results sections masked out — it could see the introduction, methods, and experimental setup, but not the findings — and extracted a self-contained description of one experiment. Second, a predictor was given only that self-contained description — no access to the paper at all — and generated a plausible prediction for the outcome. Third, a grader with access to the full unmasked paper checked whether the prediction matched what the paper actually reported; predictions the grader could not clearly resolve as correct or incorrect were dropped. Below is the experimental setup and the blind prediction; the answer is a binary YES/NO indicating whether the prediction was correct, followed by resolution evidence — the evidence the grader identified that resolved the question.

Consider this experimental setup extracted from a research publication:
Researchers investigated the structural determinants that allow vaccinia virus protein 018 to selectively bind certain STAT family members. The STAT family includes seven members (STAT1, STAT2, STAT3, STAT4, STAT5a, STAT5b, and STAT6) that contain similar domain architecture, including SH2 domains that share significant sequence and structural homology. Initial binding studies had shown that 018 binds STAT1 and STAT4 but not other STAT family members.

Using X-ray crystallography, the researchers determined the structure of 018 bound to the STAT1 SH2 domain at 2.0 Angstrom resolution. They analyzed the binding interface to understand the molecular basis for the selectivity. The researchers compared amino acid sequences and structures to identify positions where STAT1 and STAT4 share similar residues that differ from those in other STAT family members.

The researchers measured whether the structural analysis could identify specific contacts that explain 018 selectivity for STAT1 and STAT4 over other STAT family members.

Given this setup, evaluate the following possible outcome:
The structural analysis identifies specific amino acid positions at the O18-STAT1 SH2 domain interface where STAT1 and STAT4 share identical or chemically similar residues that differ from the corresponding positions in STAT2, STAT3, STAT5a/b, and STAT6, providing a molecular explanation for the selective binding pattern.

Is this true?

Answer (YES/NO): YES